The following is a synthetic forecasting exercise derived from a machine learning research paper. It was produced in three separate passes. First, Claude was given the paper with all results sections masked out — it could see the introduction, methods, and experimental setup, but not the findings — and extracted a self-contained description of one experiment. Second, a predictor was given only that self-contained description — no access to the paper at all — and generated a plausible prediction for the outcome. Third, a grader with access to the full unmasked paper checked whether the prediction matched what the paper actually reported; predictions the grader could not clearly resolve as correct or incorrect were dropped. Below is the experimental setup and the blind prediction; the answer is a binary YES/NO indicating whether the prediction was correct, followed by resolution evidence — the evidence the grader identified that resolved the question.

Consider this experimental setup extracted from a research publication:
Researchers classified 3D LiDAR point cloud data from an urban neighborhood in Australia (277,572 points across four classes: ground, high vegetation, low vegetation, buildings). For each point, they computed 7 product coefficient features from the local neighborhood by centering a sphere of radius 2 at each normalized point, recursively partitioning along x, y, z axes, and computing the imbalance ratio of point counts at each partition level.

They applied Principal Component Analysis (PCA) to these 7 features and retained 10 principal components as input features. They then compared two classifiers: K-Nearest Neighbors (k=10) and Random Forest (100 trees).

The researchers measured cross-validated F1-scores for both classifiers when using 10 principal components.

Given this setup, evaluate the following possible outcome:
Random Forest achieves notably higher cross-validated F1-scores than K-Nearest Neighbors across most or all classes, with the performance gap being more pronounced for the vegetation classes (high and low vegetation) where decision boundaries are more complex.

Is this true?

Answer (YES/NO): NO